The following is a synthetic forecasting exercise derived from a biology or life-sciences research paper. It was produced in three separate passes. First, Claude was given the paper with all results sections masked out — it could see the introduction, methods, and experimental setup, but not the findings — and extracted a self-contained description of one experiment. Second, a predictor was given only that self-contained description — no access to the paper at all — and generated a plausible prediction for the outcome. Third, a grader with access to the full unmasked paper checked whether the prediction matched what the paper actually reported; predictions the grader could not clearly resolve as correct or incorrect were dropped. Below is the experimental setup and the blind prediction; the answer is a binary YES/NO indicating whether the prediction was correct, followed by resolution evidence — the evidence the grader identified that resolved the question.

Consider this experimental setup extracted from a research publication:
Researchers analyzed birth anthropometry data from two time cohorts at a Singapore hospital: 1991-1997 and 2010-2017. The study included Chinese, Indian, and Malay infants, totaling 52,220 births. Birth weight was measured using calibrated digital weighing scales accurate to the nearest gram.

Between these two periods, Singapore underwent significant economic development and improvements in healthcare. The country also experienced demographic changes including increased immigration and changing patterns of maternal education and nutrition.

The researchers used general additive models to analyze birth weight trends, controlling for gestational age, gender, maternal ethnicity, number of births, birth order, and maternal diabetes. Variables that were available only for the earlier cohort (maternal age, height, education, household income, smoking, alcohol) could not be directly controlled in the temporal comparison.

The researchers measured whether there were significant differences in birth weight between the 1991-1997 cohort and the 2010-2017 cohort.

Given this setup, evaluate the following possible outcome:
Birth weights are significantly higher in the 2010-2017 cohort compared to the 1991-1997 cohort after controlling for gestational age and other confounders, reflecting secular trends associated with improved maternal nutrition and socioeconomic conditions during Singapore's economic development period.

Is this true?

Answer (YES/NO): YES